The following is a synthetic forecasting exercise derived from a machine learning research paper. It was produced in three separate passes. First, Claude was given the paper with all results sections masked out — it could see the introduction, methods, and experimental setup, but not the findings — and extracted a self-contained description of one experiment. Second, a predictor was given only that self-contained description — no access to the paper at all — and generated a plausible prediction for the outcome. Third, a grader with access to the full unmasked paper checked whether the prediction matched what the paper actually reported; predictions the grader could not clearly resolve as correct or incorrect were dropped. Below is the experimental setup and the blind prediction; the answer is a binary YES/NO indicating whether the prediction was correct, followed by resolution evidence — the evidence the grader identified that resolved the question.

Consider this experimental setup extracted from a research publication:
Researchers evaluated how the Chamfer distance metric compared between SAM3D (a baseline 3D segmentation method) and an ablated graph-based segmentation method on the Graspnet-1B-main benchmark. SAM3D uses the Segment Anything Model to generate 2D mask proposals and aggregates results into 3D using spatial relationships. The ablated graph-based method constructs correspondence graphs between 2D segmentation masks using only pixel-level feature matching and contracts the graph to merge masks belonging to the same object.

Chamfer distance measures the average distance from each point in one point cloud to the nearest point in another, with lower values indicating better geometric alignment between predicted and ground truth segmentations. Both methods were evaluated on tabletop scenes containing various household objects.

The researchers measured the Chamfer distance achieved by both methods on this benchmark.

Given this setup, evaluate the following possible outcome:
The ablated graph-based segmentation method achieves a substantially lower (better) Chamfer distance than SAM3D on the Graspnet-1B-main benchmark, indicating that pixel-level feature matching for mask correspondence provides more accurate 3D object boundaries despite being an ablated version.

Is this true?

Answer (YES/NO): YES